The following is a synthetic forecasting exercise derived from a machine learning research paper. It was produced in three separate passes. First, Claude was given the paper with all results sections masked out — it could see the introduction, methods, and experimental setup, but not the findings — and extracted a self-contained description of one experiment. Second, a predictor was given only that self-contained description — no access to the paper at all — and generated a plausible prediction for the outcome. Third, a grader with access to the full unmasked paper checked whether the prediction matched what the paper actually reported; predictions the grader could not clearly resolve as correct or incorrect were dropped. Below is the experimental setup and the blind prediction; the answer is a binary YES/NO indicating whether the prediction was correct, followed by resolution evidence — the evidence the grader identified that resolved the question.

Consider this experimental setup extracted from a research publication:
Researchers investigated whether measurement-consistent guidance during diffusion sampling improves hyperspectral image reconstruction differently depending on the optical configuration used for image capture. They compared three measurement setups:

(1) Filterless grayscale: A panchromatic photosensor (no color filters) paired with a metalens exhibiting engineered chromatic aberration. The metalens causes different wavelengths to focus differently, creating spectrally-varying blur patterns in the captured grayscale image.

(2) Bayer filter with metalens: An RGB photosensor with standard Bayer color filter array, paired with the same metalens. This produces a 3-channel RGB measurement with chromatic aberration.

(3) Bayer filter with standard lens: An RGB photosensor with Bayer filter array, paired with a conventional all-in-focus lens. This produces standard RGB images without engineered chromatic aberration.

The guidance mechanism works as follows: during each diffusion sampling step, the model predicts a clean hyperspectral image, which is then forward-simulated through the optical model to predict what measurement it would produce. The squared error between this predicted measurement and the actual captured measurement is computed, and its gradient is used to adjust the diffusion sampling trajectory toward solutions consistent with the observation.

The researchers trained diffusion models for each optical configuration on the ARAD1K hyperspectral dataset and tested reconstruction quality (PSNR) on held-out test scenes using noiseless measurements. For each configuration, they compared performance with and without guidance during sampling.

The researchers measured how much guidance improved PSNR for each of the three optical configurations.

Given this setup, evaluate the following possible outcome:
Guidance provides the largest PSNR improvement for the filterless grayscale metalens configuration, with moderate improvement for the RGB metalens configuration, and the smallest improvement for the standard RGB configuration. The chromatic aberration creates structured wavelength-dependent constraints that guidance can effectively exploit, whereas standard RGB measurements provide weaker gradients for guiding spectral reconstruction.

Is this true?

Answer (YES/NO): YES